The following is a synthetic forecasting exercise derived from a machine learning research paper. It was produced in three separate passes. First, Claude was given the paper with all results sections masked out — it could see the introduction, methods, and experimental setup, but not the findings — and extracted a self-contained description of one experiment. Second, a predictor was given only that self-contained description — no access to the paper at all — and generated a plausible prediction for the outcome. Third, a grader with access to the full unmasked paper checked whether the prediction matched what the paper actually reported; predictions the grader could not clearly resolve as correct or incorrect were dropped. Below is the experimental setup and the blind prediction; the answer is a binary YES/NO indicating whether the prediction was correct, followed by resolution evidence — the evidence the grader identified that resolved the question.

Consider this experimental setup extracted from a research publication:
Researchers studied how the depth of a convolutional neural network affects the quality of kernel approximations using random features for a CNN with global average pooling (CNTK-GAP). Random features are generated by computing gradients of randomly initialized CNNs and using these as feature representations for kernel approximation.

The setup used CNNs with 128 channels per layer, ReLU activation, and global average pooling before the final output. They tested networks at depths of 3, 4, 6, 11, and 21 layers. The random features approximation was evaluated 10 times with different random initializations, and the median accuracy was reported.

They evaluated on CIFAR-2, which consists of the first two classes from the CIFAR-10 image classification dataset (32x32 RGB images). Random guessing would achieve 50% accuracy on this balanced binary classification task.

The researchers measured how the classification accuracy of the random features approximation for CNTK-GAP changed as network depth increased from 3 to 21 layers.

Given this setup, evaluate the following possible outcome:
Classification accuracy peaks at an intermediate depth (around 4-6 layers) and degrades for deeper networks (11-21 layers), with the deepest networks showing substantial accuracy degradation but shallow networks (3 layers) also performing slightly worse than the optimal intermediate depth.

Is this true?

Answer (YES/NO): NO